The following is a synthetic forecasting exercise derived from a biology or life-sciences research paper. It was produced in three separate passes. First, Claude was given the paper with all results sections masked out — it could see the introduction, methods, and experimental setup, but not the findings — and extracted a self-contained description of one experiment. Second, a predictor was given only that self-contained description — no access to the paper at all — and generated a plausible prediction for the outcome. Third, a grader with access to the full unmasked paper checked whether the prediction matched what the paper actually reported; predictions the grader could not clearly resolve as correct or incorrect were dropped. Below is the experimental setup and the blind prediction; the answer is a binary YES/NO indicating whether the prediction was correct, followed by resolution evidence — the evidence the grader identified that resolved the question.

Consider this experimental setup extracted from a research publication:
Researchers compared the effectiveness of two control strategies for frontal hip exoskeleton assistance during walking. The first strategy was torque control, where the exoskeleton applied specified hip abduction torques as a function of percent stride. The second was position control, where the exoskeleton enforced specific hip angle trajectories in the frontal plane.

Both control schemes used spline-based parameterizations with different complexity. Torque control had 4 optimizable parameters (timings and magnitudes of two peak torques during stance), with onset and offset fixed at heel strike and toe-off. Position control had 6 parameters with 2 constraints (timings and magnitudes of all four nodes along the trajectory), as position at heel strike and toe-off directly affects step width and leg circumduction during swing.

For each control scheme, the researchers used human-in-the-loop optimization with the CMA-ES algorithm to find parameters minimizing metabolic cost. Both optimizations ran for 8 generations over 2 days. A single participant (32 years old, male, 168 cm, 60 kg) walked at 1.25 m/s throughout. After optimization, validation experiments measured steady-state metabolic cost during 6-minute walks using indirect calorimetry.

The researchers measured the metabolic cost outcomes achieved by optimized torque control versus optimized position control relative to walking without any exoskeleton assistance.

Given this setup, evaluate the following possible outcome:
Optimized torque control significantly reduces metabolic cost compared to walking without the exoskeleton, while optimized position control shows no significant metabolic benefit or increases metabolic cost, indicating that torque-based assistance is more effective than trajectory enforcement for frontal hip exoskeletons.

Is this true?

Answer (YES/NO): NO